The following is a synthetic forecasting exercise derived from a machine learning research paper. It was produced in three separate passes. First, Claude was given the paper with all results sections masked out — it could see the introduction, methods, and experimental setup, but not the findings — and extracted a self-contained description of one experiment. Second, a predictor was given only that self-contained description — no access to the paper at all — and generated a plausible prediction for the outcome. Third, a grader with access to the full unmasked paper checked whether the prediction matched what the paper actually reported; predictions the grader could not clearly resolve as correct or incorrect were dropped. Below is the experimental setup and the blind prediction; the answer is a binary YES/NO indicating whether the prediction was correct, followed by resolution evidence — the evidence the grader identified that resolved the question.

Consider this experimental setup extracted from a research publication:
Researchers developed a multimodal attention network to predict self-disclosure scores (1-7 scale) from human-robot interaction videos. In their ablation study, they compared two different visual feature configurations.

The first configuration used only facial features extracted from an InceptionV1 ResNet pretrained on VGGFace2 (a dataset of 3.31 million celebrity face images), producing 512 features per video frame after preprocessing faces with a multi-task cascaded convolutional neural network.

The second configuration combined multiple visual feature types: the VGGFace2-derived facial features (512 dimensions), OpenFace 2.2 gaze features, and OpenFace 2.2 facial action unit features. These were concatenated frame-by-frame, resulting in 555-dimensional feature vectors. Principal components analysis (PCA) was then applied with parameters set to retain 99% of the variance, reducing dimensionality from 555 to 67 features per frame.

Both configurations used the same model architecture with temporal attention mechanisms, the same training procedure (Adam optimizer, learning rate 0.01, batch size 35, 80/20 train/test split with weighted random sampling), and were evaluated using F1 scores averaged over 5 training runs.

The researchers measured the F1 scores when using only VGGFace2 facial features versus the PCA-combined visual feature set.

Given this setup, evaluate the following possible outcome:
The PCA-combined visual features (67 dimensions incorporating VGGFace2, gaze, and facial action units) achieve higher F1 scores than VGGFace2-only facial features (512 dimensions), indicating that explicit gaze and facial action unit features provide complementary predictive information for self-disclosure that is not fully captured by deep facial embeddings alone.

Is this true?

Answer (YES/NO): NO